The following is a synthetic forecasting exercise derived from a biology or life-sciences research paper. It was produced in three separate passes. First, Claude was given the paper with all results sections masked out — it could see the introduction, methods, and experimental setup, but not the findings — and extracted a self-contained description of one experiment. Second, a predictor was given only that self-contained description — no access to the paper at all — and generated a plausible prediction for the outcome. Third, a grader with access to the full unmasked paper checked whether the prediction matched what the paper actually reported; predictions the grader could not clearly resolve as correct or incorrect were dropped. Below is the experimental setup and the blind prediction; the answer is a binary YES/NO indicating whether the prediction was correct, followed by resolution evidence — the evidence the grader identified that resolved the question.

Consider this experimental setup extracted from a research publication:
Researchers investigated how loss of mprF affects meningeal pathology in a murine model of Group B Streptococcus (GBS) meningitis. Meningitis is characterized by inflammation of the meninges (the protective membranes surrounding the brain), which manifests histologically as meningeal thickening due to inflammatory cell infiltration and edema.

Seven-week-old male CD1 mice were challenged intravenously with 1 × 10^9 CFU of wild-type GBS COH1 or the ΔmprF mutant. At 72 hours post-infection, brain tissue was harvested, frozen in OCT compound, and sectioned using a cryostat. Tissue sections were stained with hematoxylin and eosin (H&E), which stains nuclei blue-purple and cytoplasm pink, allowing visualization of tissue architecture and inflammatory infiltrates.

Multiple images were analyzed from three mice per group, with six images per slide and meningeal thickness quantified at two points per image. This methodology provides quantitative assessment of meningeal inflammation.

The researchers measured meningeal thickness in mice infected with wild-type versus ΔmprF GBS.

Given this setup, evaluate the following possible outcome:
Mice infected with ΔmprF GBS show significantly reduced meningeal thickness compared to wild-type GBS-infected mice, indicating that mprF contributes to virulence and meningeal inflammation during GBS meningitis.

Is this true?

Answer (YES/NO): YES